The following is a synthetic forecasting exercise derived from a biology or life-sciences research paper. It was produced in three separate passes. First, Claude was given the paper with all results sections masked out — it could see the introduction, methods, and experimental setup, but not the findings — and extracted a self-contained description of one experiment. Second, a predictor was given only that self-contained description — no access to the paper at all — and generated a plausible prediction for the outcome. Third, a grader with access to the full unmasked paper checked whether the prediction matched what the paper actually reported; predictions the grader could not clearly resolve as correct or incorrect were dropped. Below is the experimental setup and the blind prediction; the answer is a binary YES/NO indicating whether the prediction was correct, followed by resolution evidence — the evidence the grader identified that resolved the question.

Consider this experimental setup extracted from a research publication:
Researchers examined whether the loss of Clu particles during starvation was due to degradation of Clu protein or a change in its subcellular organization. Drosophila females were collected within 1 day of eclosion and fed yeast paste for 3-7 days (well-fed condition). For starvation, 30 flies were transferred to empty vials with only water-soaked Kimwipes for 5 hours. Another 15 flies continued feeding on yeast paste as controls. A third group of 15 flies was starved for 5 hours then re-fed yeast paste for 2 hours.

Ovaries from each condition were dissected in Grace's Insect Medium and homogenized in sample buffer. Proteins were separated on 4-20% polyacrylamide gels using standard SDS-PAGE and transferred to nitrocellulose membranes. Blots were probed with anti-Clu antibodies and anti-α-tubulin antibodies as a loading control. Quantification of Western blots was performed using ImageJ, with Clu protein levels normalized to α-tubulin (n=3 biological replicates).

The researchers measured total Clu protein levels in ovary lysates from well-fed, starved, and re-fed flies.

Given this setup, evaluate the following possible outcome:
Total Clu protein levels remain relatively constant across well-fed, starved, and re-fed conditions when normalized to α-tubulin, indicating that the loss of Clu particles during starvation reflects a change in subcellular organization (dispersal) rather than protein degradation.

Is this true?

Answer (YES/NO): YES